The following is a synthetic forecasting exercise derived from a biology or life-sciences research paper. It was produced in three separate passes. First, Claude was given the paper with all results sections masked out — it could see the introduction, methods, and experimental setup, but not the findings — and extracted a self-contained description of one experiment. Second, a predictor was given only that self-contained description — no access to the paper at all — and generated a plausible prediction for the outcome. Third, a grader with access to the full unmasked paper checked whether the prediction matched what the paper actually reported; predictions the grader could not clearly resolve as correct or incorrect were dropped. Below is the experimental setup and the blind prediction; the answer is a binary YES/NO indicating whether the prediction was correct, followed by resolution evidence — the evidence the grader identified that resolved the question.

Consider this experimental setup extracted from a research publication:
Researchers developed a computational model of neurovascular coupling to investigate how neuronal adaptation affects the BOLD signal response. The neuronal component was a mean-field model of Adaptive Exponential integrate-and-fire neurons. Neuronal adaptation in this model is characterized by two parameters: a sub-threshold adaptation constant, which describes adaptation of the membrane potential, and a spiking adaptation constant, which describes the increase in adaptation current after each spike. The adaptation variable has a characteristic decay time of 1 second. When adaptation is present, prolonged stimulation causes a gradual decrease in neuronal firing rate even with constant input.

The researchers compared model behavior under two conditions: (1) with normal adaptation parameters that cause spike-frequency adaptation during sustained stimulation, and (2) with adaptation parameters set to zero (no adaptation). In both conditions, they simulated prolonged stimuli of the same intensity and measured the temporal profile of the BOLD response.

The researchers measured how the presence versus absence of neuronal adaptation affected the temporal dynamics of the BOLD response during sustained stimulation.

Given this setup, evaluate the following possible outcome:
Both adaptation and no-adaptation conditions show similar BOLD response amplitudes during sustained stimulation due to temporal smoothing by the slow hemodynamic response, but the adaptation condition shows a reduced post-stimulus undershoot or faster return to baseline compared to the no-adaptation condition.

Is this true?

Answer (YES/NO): NO